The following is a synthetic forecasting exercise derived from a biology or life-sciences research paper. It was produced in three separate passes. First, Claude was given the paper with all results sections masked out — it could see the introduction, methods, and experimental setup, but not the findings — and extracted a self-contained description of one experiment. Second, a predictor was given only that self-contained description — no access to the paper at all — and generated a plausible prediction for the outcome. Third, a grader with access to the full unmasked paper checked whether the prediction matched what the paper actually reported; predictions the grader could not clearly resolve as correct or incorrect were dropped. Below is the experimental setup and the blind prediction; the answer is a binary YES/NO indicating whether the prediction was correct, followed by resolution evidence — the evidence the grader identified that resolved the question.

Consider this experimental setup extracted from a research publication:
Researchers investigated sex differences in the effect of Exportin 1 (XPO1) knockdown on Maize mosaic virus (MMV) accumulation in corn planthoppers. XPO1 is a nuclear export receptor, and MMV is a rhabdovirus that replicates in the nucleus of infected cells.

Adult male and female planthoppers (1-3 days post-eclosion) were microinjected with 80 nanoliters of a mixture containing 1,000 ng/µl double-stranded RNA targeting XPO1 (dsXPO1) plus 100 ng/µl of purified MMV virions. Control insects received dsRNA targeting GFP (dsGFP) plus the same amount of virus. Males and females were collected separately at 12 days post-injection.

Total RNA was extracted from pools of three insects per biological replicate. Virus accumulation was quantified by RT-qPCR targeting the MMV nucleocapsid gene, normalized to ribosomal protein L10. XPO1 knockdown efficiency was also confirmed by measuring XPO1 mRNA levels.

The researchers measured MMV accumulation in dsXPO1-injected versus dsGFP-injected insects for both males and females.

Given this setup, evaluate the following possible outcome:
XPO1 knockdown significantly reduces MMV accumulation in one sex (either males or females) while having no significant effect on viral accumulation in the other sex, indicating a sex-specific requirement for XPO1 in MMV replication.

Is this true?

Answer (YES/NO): YES